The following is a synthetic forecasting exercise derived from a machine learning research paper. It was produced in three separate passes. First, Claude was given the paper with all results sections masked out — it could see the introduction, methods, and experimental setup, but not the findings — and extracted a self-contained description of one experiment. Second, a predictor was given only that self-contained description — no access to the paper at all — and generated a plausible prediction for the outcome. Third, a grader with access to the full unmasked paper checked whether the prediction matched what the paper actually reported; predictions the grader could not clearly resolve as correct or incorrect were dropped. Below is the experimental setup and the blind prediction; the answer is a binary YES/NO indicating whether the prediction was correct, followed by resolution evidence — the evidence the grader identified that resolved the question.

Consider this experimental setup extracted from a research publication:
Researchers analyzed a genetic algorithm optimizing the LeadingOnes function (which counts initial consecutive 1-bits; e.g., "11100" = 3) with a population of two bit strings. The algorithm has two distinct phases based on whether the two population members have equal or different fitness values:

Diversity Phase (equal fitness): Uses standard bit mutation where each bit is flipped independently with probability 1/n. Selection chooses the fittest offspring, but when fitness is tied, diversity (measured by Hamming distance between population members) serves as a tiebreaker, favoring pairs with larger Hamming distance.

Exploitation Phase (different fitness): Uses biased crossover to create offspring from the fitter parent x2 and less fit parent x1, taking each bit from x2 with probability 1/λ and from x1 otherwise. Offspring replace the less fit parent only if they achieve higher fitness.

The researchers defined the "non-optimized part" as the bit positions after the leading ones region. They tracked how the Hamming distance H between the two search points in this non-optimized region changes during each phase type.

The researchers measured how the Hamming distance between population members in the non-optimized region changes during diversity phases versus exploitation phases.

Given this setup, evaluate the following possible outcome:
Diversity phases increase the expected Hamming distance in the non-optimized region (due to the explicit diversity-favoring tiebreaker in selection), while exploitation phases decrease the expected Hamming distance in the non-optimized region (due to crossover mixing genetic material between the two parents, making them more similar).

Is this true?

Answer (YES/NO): YES